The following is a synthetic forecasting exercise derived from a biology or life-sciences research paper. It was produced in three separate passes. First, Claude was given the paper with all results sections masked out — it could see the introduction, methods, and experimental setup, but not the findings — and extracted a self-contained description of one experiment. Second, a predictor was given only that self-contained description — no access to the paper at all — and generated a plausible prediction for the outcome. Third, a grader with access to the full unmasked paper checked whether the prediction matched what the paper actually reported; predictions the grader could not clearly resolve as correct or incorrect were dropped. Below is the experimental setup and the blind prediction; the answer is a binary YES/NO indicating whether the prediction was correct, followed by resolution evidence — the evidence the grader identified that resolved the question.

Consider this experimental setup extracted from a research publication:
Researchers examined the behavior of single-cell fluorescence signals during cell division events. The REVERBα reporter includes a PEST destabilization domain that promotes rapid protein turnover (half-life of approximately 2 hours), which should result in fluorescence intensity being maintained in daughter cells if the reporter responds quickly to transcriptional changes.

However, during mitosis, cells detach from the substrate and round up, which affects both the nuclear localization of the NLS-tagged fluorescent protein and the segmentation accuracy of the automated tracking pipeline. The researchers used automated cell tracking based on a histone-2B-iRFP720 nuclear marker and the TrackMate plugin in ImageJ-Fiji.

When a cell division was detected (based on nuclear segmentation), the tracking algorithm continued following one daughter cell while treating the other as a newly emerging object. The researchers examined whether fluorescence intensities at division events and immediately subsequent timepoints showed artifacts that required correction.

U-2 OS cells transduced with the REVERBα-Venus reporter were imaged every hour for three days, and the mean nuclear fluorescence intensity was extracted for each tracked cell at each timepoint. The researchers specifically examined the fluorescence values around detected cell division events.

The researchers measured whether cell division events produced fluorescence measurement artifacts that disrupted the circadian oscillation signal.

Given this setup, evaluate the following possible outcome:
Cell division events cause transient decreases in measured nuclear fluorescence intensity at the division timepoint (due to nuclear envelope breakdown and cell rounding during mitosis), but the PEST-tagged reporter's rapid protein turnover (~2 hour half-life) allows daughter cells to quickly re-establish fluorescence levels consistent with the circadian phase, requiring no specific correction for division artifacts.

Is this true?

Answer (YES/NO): NO